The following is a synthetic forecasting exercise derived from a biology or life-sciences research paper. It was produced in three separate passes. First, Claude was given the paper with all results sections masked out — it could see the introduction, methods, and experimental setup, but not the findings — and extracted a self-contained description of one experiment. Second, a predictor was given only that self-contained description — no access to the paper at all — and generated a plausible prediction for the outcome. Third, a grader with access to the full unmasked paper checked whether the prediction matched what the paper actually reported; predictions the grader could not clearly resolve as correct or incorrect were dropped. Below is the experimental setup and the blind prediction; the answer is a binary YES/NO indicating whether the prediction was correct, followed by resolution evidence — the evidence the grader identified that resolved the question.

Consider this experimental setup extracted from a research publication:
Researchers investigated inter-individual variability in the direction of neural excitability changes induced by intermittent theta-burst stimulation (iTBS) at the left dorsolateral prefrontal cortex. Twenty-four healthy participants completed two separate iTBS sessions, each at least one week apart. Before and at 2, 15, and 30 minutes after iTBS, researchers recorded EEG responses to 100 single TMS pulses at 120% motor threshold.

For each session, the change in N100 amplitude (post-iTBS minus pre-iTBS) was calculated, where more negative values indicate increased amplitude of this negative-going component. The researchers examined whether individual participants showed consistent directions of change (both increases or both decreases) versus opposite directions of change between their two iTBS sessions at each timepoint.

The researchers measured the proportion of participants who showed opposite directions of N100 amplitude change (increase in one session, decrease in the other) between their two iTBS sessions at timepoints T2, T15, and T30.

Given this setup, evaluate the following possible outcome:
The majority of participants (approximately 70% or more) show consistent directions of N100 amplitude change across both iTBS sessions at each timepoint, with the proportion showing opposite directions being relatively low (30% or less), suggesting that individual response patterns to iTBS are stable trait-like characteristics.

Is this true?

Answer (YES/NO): NO